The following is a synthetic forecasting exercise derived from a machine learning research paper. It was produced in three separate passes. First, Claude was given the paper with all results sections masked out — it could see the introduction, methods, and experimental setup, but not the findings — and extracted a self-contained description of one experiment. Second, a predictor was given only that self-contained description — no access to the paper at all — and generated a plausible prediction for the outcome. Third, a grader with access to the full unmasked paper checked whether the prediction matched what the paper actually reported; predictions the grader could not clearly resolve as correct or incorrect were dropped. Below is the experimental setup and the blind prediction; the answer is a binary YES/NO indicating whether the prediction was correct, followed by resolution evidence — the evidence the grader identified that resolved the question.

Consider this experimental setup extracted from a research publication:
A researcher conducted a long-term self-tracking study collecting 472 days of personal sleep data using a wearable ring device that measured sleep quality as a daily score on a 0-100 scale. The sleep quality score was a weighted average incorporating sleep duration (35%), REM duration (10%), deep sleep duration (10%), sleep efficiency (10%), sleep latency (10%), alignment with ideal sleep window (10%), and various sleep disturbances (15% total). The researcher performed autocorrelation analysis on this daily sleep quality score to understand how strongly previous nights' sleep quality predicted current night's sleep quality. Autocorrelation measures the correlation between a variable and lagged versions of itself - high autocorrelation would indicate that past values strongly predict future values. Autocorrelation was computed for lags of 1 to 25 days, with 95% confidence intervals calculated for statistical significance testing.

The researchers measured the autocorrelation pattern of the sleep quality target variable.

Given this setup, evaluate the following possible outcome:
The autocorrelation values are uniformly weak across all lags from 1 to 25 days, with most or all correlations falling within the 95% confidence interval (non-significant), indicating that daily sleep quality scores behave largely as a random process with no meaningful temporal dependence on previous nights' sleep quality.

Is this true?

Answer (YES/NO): NO